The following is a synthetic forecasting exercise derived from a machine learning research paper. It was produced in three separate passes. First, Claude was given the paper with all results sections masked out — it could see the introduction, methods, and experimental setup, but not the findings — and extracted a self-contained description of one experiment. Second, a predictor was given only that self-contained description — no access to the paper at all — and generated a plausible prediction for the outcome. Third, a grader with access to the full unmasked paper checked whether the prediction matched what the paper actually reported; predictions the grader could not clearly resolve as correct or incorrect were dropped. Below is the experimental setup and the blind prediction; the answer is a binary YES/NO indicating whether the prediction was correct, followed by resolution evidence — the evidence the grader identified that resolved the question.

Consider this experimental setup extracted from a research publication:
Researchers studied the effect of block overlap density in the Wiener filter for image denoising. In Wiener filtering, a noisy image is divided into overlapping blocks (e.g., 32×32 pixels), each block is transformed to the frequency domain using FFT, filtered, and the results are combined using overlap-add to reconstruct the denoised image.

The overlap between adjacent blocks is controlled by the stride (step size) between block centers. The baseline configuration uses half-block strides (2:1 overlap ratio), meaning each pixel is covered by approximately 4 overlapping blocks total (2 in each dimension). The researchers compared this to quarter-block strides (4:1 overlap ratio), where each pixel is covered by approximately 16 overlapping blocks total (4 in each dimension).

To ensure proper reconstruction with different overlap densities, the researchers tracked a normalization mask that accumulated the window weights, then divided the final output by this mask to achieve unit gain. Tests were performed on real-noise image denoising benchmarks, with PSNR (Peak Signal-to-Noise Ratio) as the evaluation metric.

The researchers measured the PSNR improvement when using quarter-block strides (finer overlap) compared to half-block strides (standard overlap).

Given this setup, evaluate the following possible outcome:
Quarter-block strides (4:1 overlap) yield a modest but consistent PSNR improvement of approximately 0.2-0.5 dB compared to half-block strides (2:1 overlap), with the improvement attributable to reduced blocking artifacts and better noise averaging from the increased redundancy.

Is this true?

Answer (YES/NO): YES